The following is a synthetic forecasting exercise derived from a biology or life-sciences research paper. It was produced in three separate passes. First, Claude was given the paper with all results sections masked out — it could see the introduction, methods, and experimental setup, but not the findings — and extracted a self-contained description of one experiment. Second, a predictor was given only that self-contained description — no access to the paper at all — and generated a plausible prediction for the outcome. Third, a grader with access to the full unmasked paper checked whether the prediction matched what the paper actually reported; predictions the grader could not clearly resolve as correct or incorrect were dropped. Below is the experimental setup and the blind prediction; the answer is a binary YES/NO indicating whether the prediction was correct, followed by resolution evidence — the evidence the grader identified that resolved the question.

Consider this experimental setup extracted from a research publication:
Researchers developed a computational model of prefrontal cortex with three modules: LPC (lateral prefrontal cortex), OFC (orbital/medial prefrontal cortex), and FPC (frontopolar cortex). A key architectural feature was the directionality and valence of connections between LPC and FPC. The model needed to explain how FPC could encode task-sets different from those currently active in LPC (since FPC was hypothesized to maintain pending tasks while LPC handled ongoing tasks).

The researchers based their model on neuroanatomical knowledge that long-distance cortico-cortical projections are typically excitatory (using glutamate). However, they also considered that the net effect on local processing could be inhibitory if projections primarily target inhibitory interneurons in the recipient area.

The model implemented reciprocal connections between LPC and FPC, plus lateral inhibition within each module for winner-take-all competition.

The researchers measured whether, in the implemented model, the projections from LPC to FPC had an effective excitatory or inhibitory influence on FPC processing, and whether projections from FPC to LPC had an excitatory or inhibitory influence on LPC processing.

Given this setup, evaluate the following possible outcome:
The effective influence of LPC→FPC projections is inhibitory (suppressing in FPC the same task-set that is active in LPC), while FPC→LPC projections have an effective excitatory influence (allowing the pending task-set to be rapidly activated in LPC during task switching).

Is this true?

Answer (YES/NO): YES